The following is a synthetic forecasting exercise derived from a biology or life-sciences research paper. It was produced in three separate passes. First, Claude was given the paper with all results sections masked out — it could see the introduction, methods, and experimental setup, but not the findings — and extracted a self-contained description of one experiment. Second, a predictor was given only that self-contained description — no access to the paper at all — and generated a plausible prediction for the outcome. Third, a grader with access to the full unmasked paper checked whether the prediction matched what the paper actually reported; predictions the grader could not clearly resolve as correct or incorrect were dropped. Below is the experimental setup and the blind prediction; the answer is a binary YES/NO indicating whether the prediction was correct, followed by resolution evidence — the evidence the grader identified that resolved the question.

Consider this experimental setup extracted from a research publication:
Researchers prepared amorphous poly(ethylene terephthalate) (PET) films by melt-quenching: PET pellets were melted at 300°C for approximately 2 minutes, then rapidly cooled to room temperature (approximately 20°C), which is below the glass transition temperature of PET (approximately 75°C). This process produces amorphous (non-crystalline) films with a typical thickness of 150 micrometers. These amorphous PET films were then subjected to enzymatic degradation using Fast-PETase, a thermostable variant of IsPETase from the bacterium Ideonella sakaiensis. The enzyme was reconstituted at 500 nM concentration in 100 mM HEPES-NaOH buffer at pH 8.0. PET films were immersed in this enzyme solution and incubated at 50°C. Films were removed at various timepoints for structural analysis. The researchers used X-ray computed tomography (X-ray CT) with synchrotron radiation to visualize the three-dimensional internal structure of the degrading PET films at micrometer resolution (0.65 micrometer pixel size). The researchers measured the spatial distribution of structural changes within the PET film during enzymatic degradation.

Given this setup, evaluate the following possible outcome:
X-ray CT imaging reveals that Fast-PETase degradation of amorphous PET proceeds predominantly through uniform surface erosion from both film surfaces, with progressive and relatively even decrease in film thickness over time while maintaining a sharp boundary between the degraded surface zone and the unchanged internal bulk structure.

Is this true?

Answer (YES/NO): NO